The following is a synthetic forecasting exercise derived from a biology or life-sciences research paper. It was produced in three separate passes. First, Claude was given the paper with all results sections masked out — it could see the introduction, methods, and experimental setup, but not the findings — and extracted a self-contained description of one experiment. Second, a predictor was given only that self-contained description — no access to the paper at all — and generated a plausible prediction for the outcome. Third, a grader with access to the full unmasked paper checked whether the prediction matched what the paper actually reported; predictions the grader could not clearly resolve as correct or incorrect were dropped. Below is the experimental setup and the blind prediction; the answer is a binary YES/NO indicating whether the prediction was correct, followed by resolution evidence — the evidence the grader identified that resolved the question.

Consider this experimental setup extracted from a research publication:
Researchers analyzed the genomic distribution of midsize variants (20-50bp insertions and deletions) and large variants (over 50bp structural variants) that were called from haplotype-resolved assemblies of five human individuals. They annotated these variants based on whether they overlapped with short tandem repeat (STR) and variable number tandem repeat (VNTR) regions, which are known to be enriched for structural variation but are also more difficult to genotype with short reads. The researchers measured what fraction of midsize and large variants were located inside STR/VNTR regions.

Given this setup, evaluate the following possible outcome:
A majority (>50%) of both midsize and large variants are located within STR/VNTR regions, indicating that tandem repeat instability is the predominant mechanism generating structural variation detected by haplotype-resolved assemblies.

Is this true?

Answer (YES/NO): YES